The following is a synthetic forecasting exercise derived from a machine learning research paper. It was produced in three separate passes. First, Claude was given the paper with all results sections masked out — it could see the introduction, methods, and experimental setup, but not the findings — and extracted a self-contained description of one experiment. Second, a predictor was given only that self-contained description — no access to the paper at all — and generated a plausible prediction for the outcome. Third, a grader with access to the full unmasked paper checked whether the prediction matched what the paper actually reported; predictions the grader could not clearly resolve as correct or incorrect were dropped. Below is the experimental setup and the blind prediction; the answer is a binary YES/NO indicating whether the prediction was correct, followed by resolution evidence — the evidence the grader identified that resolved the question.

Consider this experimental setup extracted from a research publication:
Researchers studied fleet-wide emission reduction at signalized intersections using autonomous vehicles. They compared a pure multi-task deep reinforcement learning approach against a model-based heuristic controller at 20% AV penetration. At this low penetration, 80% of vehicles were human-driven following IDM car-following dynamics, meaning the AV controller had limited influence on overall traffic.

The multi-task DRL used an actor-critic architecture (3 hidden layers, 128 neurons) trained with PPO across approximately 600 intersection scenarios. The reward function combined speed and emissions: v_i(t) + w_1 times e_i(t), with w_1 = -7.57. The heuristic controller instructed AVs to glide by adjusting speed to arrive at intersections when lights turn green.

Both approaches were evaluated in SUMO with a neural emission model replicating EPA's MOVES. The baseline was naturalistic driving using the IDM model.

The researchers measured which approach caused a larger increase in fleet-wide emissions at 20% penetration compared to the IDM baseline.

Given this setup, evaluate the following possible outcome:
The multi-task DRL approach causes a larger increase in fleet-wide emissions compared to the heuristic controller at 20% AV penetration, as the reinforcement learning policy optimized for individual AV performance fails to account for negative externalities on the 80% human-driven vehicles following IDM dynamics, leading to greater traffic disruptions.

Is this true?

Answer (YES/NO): YES